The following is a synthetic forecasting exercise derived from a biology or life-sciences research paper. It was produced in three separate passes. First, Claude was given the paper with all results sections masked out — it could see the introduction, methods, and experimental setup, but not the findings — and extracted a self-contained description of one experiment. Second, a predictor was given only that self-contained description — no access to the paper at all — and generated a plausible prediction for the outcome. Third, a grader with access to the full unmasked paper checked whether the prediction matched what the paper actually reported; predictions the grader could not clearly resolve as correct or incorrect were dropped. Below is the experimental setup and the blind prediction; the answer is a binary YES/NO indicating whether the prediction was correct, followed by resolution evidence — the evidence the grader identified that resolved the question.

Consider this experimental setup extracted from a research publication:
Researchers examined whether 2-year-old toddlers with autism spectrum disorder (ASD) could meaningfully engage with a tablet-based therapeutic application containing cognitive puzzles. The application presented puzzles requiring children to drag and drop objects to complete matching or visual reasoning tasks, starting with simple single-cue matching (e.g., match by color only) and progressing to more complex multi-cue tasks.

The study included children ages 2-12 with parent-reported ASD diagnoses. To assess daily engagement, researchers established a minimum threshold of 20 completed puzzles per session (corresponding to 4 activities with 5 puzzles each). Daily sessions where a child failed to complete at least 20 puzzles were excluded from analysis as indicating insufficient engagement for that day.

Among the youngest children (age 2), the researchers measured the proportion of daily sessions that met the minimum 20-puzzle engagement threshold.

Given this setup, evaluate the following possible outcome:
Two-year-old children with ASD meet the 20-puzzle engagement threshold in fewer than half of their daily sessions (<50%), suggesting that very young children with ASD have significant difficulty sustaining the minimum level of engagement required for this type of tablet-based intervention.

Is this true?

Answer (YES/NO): NO